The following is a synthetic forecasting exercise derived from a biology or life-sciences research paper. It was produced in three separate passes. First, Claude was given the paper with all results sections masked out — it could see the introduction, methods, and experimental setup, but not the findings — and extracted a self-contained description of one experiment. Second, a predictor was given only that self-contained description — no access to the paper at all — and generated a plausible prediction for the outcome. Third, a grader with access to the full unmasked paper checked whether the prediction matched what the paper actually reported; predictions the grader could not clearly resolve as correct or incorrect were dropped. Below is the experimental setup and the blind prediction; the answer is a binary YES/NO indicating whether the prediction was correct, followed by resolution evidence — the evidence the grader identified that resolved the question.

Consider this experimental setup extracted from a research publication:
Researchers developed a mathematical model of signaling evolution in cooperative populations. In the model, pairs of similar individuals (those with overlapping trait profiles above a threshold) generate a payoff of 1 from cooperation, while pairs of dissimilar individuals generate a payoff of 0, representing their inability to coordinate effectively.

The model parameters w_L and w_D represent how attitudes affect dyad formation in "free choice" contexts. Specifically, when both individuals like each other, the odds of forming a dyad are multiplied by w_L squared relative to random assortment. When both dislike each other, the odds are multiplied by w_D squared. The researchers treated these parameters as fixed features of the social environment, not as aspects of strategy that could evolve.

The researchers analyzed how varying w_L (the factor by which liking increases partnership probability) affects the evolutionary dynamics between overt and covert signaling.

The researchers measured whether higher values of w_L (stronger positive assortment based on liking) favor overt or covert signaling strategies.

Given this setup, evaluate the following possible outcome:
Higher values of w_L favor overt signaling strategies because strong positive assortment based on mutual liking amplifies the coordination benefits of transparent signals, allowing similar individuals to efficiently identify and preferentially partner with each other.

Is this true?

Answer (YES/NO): YES